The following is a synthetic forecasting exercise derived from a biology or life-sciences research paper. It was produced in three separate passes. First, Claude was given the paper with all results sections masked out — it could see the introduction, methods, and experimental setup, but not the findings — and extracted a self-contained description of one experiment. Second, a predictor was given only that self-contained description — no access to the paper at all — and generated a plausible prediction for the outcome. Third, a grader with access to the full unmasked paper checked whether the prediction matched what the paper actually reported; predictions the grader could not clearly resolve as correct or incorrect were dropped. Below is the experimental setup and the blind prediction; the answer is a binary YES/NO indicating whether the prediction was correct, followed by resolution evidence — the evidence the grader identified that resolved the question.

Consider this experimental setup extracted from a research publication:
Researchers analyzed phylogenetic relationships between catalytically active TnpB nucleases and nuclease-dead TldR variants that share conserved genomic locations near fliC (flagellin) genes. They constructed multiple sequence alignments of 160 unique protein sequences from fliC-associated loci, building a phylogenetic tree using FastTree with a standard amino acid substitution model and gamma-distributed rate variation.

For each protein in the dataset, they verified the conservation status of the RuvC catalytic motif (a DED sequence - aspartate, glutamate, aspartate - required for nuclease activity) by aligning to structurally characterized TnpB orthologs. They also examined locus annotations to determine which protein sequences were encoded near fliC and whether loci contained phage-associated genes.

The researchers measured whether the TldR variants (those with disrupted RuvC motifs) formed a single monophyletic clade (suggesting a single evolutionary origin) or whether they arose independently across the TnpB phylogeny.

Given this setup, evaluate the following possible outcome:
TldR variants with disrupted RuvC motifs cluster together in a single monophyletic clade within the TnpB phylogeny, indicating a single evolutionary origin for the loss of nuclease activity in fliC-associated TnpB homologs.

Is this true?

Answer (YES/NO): NO